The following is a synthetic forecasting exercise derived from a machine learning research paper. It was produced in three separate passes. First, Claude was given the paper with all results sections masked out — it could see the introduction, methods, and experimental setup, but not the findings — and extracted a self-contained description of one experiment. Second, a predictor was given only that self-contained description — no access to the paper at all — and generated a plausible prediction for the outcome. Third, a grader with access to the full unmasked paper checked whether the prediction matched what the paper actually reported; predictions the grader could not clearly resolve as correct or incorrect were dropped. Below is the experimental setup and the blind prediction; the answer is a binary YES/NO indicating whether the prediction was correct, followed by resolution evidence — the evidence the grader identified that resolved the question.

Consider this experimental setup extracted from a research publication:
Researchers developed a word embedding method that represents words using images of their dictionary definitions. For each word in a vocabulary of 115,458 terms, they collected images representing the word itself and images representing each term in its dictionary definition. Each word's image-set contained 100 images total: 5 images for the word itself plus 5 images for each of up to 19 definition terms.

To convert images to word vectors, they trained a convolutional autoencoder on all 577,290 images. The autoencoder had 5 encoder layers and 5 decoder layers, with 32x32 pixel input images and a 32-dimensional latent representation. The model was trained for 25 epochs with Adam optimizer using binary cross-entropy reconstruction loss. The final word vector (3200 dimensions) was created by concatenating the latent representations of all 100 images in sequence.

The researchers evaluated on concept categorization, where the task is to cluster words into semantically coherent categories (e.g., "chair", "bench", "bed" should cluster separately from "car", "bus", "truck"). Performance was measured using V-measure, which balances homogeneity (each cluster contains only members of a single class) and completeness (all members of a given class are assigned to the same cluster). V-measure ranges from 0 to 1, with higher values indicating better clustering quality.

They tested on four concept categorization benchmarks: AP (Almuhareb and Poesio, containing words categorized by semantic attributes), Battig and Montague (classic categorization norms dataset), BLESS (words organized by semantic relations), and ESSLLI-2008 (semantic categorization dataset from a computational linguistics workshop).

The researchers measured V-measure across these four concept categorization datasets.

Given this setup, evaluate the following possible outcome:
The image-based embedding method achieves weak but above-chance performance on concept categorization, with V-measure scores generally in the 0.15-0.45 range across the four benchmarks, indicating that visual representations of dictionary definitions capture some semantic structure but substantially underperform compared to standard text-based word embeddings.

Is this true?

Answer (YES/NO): NO